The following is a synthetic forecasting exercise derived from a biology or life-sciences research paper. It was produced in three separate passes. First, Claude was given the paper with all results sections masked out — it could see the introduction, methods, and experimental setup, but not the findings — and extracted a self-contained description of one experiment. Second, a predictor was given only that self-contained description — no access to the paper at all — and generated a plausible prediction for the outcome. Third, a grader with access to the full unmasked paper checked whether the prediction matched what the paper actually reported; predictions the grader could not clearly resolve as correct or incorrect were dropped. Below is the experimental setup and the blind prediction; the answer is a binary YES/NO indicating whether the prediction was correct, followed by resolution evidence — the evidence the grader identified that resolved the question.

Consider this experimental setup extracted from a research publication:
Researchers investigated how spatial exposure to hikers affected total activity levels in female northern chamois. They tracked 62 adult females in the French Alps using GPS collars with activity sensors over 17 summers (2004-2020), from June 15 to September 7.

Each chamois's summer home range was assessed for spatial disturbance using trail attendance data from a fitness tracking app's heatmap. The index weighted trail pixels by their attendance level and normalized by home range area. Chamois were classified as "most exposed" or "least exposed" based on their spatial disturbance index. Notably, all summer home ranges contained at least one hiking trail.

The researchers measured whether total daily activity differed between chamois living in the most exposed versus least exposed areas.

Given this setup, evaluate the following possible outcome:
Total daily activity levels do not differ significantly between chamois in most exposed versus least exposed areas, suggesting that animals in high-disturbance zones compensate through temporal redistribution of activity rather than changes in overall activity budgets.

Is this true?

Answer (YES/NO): NO